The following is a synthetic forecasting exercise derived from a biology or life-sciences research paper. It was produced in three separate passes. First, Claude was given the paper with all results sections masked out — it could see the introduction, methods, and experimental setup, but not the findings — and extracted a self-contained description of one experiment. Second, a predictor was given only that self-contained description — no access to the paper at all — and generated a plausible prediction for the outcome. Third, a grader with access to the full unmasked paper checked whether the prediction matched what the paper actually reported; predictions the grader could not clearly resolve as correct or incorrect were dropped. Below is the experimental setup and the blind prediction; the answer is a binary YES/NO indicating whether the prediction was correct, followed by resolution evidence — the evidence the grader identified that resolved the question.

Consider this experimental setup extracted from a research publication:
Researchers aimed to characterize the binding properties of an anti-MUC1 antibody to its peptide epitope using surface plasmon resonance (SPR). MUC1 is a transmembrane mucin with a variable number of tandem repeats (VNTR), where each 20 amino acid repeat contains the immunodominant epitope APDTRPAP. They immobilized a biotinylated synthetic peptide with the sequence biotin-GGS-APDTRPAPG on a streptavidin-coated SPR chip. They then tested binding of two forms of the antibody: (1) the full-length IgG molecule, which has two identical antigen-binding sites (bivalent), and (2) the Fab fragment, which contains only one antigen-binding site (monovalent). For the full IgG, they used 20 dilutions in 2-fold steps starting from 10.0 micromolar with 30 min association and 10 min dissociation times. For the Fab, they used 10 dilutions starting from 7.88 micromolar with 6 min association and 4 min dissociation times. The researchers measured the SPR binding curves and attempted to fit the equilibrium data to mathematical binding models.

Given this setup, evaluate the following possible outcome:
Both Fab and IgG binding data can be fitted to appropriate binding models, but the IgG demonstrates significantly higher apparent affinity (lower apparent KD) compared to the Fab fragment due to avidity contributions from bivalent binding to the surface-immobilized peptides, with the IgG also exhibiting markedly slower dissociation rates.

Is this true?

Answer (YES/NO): NO